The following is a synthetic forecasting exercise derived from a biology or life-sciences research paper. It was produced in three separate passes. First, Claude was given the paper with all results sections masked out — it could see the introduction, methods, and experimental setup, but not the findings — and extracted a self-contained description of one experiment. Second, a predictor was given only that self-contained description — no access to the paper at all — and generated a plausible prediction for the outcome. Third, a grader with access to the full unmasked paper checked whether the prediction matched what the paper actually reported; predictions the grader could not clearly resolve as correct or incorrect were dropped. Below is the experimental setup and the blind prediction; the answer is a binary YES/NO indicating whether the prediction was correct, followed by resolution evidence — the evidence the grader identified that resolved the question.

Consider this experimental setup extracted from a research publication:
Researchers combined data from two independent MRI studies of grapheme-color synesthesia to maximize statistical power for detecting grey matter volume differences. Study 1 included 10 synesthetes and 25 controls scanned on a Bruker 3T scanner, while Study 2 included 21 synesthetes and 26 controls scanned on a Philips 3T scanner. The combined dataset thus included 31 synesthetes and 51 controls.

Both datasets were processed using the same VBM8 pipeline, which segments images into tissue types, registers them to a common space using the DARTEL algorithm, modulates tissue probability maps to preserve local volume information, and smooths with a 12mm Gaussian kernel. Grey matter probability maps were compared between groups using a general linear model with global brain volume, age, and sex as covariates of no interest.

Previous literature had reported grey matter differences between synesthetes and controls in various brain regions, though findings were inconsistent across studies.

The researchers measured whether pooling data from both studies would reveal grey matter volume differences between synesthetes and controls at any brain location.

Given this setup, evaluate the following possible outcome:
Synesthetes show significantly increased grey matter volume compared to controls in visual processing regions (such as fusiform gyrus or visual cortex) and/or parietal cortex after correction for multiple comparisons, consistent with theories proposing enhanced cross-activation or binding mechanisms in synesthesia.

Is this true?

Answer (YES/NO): NO